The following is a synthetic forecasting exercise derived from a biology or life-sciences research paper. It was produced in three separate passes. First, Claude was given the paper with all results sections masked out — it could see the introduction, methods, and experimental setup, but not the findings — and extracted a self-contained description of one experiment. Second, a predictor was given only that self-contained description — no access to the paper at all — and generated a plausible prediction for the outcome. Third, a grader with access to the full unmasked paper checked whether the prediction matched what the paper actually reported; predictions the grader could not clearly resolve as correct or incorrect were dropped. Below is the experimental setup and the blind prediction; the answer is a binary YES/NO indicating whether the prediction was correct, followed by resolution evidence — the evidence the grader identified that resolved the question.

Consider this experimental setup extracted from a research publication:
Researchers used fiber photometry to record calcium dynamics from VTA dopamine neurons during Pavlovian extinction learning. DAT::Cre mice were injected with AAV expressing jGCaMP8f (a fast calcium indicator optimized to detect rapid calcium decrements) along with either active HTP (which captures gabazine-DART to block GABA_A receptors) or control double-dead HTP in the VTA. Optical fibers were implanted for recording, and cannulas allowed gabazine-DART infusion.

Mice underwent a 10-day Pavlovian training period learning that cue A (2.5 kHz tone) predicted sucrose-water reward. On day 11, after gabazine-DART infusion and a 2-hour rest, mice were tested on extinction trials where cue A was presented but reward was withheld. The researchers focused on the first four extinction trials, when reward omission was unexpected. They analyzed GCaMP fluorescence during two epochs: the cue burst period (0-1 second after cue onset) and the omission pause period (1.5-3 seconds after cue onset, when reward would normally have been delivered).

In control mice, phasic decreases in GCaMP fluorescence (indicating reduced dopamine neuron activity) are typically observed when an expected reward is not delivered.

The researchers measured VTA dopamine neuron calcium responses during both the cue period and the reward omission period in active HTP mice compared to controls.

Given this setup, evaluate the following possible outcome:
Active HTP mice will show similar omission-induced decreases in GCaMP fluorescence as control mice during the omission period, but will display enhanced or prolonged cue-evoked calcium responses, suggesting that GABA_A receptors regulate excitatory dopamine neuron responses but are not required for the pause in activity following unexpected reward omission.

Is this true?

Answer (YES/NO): NO